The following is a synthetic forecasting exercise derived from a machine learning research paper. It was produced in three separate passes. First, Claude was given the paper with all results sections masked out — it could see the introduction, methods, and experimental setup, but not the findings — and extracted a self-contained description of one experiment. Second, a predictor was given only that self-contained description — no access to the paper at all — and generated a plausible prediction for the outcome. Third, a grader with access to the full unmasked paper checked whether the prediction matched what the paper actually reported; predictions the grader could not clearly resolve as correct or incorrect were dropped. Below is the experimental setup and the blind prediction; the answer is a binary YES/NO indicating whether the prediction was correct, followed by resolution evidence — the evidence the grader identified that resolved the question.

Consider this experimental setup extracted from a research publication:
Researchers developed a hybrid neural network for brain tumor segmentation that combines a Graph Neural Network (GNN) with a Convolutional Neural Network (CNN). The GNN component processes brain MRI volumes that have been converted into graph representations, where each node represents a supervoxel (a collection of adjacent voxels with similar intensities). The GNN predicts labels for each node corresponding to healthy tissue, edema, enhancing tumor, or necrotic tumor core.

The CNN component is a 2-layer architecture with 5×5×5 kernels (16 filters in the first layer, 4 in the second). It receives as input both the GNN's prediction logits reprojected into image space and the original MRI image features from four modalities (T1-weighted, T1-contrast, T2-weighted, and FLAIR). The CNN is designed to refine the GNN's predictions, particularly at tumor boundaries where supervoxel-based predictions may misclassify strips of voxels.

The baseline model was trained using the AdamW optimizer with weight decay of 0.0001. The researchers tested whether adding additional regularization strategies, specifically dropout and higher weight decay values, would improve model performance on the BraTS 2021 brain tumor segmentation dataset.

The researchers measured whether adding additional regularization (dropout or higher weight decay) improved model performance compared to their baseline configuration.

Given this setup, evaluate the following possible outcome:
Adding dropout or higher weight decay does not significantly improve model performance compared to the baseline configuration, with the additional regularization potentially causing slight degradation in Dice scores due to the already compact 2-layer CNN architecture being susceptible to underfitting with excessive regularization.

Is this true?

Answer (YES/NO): YES